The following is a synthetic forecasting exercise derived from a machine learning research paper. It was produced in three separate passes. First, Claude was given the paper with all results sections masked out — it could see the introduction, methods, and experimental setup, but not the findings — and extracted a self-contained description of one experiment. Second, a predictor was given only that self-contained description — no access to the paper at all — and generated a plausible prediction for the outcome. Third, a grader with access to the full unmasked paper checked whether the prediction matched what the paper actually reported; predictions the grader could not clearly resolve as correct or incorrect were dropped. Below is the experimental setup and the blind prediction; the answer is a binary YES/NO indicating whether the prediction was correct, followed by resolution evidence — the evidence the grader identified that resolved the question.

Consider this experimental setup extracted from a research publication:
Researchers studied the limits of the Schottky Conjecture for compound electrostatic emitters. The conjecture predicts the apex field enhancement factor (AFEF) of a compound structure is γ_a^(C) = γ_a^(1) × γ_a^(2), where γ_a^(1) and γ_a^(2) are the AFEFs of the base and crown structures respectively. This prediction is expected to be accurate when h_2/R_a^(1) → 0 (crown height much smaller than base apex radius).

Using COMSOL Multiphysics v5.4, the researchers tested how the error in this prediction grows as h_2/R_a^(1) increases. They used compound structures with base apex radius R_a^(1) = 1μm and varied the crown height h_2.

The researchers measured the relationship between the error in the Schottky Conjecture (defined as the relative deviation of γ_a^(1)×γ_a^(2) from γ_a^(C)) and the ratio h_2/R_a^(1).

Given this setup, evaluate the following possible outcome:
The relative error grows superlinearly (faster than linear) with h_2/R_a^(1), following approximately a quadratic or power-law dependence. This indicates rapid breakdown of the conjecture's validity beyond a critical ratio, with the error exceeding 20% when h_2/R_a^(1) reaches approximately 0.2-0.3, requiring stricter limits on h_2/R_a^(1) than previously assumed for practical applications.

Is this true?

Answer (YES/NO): NO